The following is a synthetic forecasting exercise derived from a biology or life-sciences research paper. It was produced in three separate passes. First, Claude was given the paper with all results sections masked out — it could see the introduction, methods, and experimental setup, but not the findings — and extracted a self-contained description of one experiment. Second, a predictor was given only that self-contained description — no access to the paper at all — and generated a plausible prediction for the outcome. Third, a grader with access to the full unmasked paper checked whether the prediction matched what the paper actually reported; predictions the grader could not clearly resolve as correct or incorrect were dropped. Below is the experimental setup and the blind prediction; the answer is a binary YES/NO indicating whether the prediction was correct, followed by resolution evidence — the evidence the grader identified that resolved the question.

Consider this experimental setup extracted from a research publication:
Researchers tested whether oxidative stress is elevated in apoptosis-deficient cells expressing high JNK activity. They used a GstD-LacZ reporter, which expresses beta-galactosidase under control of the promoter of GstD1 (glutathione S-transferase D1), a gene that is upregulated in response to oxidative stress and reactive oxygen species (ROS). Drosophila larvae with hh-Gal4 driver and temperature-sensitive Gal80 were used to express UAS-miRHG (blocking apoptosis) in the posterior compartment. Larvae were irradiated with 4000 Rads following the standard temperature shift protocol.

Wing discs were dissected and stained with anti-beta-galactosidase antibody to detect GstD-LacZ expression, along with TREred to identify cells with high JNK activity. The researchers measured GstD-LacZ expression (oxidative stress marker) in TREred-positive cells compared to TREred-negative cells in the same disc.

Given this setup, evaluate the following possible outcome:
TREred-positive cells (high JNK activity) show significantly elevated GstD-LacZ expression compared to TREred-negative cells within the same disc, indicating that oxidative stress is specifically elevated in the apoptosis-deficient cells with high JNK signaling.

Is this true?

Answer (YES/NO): YES